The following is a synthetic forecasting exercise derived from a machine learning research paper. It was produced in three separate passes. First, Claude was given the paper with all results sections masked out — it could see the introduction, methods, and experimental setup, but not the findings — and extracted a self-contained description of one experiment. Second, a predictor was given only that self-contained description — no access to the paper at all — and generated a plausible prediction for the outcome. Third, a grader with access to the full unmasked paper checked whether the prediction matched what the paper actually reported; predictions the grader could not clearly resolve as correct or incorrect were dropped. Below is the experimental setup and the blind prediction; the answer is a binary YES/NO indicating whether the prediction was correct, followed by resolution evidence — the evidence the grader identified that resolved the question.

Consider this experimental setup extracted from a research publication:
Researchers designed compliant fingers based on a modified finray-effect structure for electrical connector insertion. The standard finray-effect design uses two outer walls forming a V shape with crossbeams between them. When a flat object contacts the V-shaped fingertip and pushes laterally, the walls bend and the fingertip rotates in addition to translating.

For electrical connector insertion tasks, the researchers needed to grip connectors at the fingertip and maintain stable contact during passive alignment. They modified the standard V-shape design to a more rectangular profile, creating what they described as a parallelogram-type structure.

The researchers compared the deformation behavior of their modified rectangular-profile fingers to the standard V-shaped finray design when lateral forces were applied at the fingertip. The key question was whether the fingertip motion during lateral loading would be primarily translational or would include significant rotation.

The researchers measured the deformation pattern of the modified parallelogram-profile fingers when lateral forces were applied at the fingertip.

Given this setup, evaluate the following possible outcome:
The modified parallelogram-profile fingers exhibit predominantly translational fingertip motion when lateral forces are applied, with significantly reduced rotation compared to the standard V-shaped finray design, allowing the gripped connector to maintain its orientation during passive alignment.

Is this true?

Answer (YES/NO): YES